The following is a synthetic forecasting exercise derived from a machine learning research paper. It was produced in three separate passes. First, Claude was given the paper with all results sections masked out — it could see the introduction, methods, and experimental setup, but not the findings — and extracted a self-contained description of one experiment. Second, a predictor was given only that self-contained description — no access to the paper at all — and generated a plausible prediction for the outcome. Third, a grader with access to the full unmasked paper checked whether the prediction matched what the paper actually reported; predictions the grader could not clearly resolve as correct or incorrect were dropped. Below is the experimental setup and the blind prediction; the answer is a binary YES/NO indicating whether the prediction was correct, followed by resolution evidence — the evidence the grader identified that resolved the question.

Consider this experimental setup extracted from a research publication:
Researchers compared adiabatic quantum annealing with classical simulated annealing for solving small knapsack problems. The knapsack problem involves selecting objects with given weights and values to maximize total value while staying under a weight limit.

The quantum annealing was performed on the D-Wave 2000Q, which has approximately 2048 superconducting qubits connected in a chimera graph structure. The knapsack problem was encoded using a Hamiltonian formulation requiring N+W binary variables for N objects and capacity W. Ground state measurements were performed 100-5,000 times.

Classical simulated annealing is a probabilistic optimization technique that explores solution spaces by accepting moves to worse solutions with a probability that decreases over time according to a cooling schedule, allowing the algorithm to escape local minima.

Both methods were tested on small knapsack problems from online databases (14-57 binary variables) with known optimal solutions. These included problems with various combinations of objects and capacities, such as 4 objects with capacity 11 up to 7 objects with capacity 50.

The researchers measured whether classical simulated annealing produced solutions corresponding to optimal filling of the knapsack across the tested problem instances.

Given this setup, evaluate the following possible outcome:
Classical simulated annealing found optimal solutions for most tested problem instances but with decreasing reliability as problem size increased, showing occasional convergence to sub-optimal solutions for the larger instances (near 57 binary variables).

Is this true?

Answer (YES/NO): NO